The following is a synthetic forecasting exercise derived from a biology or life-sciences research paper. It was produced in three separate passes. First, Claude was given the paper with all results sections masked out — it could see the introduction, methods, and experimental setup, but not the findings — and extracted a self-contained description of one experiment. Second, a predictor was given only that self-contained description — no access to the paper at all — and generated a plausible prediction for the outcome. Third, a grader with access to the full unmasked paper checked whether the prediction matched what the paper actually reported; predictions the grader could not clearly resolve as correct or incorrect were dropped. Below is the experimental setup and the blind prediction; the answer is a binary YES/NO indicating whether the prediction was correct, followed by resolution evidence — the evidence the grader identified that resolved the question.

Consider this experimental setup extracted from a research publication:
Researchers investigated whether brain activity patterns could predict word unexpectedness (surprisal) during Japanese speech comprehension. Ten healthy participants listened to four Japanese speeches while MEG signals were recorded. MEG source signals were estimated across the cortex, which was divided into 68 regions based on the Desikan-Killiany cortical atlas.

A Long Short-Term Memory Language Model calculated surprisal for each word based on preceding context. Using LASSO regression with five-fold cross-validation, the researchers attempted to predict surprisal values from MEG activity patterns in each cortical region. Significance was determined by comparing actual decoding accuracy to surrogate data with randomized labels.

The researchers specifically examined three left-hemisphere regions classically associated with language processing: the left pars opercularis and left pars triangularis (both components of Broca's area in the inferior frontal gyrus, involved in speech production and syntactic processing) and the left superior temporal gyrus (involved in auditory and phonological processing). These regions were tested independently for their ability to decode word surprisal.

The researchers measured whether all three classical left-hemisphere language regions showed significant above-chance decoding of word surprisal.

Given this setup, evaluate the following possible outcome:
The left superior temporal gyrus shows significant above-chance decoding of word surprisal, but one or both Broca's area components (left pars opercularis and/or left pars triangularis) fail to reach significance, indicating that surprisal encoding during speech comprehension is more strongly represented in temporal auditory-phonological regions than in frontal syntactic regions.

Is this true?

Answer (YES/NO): YES